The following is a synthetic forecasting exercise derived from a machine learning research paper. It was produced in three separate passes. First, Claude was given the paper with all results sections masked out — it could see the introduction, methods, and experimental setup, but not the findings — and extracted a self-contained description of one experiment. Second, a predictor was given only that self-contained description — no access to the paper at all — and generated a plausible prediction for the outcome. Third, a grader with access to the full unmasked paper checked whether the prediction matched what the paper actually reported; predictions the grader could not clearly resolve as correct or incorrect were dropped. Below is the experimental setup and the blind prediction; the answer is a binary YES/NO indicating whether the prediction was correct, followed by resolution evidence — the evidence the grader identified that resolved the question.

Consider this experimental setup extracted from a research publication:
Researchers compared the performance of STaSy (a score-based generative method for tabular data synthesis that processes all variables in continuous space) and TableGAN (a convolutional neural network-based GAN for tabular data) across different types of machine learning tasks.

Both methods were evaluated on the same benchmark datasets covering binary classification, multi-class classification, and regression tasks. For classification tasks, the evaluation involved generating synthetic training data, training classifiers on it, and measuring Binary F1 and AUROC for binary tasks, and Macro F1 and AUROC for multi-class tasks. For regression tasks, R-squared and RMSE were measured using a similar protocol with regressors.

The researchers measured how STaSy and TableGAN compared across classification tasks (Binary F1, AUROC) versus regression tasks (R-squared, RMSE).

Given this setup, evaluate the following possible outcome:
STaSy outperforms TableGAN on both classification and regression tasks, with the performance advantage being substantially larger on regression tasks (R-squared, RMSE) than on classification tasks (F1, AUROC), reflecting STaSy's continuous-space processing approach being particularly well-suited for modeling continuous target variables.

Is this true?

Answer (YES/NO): NO